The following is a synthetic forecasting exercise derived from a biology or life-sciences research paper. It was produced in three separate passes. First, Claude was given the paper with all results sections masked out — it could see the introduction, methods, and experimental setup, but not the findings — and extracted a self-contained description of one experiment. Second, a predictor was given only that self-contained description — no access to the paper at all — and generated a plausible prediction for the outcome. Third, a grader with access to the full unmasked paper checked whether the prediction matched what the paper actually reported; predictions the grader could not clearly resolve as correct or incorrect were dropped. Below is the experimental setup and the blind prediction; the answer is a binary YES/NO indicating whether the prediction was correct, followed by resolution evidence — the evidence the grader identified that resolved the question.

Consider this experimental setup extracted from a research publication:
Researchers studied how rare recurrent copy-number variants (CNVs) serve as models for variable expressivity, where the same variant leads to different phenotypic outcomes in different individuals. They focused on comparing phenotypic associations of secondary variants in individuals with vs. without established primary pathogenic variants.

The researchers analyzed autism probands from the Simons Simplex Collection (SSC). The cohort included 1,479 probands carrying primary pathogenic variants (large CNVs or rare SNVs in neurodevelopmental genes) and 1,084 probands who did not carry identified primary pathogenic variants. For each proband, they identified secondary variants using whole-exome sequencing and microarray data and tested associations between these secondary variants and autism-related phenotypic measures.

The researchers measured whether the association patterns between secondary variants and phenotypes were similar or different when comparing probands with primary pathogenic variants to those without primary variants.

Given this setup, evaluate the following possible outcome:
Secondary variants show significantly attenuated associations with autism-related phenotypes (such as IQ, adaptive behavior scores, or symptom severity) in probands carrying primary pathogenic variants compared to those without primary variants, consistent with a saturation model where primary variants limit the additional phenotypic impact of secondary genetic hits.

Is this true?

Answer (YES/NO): NO